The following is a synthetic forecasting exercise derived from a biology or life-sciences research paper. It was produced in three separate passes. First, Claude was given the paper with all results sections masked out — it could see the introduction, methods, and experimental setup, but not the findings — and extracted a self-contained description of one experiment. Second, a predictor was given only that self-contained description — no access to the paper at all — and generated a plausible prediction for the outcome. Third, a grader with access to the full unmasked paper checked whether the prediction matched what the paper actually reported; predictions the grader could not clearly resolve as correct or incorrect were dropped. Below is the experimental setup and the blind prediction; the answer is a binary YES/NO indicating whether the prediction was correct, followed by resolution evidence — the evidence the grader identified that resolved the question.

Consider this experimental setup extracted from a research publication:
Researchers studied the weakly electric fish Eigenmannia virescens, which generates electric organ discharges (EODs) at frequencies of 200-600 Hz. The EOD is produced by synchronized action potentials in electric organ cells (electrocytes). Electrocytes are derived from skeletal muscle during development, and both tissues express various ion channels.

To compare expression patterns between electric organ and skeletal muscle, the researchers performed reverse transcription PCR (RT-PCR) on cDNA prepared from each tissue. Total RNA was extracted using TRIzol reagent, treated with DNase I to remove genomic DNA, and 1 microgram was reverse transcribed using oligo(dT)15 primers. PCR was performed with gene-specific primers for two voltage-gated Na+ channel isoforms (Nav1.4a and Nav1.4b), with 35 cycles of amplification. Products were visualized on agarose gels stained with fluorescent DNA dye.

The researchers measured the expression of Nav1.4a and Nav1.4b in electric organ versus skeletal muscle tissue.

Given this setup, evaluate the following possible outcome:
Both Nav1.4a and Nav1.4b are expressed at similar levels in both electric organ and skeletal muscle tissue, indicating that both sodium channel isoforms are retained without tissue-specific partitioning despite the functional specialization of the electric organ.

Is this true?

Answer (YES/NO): NO